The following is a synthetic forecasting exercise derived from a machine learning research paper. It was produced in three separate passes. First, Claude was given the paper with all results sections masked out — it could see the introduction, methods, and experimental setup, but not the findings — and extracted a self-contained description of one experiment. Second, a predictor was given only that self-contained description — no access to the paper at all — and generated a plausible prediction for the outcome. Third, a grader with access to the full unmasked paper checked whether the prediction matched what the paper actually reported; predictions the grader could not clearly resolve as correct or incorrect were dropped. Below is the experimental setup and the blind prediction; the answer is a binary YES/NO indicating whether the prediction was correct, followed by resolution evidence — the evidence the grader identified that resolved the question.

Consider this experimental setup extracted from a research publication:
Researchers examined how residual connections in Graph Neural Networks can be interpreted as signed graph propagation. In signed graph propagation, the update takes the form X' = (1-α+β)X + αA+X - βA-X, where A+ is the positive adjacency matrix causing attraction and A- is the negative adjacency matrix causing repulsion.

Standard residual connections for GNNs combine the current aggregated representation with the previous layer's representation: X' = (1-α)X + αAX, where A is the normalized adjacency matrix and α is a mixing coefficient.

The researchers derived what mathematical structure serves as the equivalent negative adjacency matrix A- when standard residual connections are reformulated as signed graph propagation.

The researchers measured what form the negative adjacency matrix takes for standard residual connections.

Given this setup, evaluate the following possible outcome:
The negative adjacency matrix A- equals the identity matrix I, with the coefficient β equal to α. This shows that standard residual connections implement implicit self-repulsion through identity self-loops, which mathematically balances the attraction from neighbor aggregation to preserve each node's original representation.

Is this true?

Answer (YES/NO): YES